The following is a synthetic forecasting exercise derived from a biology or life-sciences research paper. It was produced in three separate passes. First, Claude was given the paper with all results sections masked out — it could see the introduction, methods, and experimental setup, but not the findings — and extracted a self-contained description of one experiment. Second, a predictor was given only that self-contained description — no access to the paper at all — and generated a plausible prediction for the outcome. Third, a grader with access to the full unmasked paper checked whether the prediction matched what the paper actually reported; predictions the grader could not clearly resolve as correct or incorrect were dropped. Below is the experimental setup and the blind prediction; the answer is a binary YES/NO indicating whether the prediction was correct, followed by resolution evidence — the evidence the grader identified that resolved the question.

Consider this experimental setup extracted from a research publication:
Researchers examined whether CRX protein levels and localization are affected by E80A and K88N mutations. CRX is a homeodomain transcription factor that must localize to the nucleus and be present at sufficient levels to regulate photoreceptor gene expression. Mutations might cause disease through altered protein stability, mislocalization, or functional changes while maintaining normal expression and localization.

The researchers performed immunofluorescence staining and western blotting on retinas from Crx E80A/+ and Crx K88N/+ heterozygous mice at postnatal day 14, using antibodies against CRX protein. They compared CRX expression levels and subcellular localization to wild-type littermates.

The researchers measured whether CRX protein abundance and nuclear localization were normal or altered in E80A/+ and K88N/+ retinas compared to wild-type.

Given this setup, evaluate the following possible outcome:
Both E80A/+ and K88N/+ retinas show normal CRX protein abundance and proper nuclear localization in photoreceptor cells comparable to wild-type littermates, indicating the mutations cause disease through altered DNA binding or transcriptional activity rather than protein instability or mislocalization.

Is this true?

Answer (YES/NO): YES